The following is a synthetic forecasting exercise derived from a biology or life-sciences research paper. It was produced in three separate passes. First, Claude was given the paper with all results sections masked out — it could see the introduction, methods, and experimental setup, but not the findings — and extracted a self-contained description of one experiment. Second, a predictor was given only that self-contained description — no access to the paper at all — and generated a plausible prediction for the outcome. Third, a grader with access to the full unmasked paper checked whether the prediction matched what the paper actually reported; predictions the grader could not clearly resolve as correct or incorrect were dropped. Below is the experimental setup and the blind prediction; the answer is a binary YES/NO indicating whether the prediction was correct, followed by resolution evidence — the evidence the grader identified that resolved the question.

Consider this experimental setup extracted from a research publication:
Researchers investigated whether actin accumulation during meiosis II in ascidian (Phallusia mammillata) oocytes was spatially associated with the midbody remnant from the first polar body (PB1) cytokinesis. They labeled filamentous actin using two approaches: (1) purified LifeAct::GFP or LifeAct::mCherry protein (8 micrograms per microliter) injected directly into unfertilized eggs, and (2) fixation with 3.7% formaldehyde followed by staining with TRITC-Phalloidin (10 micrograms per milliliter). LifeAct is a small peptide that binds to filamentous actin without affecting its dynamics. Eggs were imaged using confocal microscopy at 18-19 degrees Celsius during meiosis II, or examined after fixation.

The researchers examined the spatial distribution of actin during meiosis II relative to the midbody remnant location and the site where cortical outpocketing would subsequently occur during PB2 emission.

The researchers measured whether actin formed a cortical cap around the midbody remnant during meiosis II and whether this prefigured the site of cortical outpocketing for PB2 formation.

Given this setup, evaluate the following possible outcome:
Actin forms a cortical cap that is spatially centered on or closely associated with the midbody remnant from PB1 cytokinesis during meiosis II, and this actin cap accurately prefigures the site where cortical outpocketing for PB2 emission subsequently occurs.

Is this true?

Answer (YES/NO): YES